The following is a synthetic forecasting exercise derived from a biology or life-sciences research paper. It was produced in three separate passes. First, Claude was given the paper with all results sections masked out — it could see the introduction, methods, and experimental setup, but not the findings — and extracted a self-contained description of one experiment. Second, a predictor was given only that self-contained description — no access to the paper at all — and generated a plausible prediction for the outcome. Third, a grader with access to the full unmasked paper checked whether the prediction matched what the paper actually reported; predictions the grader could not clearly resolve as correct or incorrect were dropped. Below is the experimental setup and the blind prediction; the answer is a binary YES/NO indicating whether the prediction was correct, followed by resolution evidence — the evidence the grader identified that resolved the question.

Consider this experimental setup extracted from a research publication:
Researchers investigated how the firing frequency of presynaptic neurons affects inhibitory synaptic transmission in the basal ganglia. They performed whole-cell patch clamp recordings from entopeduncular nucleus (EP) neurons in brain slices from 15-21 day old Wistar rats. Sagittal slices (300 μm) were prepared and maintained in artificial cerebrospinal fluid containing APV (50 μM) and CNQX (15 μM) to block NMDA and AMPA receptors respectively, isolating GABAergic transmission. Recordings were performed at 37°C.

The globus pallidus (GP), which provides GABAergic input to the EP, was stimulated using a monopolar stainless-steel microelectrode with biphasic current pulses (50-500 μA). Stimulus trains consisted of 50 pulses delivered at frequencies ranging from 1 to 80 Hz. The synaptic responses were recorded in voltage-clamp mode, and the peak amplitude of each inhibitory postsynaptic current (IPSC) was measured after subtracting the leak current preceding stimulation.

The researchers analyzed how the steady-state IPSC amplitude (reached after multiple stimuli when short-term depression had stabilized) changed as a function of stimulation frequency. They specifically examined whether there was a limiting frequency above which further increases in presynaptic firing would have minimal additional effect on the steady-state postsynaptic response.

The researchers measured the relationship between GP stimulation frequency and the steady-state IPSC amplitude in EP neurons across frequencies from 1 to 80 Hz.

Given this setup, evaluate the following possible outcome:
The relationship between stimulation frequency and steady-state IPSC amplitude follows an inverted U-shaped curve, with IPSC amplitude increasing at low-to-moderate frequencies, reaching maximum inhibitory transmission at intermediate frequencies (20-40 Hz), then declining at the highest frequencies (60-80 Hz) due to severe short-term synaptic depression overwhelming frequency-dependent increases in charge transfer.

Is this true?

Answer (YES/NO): NO